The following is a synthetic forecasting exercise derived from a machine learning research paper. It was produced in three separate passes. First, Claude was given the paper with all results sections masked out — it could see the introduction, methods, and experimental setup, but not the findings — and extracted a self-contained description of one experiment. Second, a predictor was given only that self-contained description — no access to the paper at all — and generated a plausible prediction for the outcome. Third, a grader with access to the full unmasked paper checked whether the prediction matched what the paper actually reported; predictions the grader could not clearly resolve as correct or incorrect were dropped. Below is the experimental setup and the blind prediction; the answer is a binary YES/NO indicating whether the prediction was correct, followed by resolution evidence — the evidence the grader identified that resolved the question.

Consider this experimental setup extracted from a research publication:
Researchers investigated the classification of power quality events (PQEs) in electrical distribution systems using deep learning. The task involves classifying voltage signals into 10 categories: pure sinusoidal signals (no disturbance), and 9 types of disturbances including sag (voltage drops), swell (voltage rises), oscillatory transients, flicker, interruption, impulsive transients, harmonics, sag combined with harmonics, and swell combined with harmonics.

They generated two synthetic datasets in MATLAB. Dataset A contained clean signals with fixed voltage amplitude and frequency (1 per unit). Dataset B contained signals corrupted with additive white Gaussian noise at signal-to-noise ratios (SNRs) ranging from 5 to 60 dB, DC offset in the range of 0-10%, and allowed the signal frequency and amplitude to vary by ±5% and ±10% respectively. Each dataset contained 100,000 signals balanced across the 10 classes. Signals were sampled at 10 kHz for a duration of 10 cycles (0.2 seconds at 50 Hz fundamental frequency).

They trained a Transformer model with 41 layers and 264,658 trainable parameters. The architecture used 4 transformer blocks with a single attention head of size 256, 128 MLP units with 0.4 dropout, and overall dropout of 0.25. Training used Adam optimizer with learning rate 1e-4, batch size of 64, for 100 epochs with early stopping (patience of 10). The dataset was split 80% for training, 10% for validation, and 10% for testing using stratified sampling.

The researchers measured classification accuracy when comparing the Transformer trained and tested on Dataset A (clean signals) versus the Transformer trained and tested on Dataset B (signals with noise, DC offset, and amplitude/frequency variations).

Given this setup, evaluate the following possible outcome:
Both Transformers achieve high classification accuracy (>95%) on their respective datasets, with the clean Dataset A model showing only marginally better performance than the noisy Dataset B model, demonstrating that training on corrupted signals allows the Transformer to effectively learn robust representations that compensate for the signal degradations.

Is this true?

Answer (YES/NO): NO